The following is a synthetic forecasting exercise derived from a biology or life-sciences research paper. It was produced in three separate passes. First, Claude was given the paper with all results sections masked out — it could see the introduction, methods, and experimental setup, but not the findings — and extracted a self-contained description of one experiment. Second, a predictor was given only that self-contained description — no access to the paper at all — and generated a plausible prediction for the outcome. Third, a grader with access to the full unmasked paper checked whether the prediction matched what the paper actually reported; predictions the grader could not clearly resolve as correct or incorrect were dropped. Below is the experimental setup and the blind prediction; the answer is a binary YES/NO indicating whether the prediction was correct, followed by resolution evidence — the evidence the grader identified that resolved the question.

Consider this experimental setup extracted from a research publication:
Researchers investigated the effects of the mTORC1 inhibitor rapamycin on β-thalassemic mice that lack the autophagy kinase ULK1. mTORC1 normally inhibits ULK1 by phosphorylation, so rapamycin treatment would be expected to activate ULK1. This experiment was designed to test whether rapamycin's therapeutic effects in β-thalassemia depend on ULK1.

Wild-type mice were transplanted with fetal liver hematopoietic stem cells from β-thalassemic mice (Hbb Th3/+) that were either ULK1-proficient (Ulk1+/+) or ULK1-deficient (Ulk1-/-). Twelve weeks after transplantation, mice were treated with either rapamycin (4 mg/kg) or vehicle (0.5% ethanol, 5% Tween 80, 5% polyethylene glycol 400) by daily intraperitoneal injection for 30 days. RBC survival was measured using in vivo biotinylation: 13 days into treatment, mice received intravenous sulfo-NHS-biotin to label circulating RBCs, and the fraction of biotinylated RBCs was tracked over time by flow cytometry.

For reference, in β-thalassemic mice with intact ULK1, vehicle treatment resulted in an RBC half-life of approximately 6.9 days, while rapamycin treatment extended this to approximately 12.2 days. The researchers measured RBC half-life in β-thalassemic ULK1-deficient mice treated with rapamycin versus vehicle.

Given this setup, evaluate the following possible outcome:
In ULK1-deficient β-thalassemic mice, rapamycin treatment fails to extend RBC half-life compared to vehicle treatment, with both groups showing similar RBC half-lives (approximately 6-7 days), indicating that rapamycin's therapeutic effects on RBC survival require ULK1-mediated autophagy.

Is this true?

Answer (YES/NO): YES